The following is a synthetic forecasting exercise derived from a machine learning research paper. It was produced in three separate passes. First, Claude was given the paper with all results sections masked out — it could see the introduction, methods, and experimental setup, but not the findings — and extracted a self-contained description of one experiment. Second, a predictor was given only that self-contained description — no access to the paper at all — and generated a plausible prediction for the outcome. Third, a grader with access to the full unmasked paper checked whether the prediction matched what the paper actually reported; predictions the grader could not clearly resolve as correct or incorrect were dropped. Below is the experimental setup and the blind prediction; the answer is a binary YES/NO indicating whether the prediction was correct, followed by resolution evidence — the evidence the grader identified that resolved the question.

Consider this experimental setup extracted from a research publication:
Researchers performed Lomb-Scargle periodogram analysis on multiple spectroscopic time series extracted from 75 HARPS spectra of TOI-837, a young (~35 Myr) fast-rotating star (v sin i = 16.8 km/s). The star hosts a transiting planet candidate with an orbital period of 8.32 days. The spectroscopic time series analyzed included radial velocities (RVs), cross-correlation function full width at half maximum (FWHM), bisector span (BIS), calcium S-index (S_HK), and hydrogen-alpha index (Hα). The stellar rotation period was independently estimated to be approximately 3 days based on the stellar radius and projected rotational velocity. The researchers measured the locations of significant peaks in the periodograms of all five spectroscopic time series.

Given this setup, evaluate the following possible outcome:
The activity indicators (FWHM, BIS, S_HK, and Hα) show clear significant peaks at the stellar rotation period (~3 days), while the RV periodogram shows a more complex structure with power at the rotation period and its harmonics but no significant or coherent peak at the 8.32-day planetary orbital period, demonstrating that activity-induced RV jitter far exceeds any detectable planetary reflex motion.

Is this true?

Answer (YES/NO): NO